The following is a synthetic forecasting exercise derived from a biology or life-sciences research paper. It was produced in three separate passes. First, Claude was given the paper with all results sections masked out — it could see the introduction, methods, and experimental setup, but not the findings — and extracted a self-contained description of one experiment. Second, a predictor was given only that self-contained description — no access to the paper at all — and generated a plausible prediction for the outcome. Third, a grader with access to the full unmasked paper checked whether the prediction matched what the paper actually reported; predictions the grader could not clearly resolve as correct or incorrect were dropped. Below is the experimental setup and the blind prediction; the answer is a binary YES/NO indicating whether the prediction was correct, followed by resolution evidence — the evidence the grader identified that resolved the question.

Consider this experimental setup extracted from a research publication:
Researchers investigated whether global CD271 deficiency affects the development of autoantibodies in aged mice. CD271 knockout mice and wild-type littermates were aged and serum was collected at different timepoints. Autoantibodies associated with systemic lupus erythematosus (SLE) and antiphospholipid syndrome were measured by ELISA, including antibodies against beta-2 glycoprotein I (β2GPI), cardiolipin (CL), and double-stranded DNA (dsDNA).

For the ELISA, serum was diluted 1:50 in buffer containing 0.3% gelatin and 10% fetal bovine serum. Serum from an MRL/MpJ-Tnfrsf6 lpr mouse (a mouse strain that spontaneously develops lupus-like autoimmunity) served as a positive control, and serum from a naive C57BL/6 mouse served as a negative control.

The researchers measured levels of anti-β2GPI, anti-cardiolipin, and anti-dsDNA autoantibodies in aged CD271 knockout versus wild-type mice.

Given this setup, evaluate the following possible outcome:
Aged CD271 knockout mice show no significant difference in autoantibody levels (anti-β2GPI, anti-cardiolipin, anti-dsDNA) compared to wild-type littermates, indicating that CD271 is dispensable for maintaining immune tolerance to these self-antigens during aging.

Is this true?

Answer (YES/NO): NO